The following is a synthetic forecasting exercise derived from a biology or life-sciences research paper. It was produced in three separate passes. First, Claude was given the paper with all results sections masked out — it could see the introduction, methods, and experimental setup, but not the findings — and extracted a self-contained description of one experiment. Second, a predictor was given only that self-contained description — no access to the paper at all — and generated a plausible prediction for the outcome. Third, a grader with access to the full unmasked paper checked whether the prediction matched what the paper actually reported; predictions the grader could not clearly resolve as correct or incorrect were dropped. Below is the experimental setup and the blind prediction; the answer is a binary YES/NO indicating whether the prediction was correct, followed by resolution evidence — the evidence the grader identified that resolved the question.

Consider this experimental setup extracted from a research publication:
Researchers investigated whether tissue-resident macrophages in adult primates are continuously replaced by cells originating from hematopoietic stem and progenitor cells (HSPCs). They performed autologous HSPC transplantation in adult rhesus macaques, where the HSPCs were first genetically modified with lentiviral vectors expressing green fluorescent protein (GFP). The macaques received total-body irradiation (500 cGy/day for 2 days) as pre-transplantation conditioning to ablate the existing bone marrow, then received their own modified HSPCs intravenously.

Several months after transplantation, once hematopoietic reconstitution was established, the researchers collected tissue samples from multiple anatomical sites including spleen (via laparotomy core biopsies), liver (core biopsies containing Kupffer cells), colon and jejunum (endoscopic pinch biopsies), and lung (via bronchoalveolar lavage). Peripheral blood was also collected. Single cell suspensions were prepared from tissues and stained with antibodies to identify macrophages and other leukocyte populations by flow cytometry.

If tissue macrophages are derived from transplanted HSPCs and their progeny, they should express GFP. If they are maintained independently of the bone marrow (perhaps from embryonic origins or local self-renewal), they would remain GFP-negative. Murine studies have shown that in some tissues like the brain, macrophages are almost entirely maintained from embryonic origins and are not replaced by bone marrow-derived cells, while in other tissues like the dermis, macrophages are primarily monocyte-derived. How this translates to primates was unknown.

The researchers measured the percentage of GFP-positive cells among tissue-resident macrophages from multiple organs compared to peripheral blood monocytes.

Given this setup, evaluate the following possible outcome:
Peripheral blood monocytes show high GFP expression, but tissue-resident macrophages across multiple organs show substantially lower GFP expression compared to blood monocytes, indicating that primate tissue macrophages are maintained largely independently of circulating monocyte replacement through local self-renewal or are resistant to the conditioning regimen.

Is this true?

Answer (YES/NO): NO